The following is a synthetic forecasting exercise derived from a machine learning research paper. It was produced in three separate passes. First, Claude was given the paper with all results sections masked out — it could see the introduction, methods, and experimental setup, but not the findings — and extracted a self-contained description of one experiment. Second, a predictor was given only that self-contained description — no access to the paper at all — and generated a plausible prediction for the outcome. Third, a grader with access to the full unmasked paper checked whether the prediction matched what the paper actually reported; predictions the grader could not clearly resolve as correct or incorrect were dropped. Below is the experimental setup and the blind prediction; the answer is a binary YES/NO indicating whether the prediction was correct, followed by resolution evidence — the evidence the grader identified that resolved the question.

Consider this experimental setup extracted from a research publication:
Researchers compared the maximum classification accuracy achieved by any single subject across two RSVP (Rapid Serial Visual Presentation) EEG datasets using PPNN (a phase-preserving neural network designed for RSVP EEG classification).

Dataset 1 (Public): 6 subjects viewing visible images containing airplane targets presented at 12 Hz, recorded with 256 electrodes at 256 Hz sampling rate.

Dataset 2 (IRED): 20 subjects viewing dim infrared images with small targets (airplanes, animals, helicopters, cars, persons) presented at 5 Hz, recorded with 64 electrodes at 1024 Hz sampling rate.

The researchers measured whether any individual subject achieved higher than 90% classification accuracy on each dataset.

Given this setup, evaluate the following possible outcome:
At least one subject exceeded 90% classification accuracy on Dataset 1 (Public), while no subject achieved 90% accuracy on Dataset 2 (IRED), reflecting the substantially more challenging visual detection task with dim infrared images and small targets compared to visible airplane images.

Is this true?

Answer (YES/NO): YES